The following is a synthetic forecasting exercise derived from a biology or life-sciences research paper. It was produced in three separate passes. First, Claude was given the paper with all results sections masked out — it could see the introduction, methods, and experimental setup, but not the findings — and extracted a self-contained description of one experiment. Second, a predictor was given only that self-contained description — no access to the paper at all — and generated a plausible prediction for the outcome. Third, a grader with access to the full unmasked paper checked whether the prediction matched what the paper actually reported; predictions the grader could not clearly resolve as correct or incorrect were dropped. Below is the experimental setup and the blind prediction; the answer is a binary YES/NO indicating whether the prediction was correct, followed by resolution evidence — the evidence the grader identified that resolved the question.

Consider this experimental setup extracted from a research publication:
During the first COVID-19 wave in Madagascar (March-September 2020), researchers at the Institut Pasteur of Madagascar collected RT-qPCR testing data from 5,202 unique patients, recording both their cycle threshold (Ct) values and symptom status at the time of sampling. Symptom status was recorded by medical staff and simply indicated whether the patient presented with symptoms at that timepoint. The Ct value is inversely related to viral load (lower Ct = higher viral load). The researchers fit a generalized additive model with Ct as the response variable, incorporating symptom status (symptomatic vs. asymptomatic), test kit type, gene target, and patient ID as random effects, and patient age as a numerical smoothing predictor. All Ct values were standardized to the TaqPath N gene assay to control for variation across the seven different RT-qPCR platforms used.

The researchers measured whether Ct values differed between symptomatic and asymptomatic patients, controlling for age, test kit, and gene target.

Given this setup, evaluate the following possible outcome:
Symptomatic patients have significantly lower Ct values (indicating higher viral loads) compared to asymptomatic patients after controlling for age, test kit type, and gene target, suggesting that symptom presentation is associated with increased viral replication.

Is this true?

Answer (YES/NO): YES